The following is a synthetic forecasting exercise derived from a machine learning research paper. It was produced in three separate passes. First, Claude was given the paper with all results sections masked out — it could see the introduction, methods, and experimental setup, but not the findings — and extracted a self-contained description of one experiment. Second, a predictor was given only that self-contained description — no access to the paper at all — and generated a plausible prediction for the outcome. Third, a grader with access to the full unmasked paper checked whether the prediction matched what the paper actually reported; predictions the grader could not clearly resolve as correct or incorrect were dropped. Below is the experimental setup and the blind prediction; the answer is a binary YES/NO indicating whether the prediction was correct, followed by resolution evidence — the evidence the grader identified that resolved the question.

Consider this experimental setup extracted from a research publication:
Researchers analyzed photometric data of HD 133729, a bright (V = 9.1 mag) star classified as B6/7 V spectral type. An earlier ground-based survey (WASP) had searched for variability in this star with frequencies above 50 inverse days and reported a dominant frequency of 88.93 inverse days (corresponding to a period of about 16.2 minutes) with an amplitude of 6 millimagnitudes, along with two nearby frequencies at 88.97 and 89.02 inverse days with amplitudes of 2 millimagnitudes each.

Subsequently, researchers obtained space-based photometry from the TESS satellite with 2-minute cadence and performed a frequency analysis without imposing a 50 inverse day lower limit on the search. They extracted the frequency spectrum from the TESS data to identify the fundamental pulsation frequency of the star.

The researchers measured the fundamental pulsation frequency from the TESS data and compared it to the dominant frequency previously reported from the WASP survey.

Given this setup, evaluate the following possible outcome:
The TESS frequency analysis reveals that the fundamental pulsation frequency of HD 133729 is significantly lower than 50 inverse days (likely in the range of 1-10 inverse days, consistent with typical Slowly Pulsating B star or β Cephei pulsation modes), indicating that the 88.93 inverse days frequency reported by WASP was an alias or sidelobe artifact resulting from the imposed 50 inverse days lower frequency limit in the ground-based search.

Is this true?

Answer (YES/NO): NO